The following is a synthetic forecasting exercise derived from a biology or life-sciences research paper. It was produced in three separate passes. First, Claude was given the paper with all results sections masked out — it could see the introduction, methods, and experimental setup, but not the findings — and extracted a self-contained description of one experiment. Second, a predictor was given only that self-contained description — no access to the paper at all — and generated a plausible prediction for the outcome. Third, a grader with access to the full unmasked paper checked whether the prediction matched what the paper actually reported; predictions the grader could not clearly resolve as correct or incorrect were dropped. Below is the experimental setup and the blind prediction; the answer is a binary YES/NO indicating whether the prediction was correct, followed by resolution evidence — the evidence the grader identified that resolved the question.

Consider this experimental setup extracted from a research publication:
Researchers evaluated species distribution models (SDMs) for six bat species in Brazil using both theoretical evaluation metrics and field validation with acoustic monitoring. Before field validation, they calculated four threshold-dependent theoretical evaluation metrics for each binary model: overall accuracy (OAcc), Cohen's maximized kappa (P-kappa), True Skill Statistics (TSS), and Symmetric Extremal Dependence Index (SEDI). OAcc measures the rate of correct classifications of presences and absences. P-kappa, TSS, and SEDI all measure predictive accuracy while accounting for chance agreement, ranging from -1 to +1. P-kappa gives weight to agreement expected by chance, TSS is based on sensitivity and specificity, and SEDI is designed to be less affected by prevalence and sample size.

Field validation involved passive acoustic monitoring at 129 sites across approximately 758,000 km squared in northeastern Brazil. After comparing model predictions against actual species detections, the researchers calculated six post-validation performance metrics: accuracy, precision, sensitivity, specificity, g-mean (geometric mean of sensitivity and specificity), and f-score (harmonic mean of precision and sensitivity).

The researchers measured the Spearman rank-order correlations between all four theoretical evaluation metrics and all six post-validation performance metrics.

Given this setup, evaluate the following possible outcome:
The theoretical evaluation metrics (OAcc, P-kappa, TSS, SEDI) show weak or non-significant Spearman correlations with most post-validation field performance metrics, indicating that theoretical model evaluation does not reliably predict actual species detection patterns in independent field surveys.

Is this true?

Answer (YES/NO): NO